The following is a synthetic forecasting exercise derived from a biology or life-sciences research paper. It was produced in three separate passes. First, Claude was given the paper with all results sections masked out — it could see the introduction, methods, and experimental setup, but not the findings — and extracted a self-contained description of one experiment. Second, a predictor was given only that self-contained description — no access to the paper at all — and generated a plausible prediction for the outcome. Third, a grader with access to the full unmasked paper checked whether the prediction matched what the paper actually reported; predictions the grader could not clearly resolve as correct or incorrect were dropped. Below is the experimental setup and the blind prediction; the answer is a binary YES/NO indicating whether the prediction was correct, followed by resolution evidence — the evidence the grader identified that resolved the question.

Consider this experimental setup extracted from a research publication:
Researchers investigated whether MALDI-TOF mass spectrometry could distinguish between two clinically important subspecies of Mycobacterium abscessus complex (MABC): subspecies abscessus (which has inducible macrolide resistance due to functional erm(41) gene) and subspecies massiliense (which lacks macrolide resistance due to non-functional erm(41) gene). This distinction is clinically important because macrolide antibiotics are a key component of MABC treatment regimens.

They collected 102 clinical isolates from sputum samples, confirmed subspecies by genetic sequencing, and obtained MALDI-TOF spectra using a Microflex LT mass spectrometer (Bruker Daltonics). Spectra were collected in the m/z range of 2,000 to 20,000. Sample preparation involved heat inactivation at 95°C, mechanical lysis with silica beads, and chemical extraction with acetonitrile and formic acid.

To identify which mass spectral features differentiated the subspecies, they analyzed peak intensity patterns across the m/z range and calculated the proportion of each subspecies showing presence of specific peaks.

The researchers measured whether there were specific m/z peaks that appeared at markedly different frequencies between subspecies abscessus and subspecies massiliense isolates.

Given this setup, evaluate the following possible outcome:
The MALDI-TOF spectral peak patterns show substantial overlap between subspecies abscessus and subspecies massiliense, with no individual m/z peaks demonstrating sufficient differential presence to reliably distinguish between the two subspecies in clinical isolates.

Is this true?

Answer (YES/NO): NO